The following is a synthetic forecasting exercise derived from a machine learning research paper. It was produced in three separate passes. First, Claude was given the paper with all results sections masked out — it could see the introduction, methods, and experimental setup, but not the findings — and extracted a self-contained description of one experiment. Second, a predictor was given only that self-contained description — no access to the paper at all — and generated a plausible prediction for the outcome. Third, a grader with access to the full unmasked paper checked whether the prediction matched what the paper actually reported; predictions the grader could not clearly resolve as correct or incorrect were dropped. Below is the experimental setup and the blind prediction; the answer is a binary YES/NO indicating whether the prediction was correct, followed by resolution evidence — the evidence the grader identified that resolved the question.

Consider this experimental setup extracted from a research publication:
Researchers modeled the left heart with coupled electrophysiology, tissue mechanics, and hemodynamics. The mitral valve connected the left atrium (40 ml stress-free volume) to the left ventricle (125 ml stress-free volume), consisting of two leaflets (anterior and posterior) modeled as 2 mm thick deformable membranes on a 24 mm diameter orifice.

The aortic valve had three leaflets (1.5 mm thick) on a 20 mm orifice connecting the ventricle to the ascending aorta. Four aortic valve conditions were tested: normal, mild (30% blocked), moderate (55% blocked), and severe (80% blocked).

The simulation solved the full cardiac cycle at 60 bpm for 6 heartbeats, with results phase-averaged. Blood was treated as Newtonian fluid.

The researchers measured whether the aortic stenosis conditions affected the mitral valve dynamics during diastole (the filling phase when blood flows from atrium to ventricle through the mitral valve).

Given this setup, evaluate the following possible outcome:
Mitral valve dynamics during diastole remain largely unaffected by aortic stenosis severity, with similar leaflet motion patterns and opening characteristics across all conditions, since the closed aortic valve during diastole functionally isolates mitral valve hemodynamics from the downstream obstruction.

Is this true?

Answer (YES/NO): YES